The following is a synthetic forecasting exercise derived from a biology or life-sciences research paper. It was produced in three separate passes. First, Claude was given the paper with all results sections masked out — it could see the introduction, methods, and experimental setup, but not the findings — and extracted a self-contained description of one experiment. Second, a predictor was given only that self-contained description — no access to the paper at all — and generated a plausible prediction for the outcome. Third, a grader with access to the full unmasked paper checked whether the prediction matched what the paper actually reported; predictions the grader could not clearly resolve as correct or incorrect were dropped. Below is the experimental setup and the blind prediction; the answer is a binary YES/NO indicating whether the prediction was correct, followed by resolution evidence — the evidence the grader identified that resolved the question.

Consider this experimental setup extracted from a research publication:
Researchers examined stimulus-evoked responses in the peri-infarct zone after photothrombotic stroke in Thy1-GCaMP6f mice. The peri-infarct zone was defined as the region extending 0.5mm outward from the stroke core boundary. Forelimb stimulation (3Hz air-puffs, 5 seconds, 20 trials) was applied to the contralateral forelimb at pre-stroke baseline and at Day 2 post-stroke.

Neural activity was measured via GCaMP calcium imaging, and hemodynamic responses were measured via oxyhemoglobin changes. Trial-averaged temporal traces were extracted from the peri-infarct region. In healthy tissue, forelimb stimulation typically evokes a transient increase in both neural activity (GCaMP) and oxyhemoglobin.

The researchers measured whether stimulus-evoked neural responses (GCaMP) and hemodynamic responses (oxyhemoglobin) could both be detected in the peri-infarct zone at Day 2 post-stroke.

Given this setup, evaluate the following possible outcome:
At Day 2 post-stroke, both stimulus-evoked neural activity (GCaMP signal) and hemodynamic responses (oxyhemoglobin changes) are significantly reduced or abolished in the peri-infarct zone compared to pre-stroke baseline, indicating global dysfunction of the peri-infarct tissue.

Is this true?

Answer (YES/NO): NO